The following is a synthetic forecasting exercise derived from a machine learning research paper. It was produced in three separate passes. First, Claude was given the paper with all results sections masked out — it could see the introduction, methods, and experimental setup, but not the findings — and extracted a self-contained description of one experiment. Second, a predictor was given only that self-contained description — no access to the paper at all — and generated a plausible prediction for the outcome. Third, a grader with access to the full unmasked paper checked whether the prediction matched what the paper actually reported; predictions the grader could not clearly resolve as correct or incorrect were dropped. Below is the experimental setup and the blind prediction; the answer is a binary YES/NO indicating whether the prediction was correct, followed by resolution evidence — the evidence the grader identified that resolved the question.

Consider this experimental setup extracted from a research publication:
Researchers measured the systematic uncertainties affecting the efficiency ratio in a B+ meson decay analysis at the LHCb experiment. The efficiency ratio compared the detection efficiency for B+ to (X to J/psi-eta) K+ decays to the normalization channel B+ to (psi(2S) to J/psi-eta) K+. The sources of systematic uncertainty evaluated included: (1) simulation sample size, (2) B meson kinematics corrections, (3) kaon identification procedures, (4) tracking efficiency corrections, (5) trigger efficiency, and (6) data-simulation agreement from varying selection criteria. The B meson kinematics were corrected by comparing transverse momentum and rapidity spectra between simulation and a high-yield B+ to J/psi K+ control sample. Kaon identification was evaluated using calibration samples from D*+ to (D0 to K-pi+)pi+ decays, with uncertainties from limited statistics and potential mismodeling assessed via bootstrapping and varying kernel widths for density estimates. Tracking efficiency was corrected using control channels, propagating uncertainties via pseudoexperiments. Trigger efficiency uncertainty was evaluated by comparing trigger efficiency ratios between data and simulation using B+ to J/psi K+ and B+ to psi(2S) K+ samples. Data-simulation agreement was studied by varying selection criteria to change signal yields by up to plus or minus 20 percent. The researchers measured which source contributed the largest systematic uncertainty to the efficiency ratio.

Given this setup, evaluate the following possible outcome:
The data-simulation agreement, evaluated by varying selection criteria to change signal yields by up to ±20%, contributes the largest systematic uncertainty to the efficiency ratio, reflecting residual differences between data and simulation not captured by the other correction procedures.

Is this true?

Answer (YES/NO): YES